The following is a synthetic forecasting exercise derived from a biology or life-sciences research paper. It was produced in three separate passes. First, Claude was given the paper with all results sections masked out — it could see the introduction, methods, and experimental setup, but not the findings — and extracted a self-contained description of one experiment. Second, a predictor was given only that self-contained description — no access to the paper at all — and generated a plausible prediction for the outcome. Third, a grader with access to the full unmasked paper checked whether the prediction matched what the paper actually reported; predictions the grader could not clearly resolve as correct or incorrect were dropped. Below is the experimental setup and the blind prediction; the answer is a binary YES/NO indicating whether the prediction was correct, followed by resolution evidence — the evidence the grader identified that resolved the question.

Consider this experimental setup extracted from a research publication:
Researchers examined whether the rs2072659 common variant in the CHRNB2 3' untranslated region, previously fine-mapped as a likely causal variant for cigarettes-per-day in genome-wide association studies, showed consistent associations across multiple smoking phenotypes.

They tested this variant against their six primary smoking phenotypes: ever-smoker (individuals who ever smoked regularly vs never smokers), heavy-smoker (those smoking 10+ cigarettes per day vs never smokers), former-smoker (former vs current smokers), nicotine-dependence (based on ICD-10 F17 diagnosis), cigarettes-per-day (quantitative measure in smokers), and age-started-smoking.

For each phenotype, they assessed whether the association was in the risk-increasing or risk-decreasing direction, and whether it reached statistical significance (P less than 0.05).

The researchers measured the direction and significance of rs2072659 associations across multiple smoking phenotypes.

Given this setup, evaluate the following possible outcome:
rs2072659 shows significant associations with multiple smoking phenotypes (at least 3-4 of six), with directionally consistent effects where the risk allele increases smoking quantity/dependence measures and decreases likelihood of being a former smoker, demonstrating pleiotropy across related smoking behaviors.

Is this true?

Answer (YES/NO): NO